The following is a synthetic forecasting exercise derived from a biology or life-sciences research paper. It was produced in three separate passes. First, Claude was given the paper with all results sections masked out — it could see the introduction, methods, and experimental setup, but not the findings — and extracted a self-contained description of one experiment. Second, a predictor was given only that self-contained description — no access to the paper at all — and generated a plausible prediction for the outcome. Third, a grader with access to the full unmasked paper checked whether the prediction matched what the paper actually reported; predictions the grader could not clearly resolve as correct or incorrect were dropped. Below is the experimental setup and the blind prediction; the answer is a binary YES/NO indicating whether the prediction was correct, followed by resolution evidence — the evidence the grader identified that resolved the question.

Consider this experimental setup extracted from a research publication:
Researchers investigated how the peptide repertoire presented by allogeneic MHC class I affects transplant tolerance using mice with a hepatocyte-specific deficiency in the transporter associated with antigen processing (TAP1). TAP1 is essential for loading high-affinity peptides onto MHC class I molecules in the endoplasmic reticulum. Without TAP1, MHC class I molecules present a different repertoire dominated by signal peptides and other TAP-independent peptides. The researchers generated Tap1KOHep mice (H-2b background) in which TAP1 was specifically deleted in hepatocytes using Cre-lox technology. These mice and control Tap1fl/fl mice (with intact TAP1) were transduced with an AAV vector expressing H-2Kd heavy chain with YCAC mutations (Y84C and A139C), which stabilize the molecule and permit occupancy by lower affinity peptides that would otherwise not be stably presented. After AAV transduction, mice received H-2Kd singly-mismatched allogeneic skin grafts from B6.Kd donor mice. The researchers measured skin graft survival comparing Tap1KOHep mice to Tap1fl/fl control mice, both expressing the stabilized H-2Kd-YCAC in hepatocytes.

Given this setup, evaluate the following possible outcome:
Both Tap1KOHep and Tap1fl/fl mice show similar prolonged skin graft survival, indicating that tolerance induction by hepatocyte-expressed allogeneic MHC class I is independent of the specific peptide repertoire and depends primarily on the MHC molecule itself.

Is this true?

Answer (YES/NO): NO